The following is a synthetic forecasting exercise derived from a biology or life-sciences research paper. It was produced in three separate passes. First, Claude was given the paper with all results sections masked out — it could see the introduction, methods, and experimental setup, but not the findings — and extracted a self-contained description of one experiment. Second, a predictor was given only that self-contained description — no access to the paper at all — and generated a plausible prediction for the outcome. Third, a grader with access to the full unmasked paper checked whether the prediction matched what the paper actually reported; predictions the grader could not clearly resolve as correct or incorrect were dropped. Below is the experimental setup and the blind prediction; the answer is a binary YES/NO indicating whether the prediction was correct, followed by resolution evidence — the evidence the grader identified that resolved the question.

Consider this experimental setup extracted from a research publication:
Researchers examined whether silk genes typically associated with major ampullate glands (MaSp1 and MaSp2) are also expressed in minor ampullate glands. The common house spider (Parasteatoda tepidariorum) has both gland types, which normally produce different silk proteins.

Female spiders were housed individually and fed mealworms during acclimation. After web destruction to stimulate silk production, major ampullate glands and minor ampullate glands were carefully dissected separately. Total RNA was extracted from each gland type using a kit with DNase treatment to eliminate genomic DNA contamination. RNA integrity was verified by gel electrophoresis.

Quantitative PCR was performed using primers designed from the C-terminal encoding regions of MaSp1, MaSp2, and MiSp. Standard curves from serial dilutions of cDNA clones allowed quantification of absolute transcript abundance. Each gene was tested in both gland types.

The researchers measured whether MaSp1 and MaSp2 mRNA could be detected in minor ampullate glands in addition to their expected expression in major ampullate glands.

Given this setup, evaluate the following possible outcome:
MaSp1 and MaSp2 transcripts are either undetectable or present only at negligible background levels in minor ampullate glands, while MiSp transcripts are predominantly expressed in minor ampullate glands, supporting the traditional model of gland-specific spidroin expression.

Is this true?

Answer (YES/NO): NO